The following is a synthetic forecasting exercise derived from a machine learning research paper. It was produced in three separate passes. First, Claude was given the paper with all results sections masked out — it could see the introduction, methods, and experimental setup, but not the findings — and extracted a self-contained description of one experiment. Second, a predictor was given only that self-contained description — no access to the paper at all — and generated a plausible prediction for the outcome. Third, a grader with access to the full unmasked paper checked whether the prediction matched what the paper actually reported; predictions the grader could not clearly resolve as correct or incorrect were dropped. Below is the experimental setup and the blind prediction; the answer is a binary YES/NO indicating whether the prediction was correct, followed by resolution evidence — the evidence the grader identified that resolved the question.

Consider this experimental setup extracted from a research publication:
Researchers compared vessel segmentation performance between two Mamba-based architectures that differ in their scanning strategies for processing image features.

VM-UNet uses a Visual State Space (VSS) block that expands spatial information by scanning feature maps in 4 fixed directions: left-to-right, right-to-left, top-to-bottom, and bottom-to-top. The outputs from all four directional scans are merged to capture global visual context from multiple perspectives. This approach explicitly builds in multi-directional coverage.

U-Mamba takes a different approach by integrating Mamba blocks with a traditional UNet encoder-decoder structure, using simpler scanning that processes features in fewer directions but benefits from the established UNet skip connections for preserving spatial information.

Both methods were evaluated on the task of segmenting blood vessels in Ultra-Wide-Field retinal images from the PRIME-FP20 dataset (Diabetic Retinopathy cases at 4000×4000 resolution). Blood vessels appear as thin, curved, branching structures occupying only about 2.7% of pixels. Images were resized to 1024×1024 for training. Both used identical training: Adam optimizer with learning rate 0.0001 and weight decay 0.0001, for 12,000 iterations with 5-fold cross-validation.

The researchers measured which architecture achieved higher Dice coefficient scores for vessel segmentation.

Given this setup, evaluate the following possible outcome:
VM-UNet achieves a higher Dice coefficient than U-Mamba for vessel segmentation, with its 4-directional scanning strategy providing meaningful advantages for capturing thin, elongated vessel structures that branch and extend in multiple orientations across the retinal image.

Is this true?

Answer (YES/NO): NO